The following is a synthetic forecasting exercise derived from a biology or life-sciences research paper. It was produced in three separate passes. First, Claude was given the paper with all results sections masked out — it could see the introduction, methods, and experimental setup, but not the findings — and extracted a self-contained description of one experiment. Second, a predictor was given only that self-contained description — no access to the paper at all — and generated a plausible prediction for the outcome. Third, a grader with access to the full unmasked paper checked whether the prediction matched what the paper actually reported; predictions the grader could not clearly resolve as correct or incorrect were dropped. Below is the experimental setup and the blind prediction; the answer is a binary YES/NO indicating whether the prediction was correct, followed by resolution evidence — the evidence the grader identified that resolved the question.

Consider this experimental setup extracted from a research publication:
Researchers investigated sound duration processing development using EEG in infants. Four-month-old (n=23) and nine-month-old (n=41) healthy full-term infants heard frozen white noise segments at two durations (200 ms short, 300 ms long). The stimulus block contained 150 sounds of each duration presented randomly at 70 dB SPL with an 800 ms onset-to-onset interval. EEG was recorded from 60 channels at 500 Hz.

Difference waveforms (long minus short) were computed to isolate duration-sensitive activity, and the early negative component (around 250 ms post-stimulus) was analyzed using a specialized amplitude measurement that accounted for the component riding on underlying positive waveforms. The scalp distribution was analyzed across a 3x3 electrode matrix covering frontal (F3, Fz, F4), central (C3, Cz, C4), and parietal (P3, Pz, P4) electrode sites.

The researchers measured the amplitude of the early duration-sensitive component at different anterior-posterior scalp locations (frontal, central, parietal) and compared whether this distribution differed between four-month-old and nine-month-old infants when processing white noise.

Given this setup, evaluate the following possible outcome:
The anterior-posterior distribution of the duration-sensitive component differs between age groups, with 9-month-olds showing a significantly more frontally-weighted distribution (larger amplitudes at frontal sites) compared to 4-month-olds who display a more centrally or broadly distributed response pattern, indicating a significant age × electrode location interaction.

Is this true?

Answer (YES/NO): NO